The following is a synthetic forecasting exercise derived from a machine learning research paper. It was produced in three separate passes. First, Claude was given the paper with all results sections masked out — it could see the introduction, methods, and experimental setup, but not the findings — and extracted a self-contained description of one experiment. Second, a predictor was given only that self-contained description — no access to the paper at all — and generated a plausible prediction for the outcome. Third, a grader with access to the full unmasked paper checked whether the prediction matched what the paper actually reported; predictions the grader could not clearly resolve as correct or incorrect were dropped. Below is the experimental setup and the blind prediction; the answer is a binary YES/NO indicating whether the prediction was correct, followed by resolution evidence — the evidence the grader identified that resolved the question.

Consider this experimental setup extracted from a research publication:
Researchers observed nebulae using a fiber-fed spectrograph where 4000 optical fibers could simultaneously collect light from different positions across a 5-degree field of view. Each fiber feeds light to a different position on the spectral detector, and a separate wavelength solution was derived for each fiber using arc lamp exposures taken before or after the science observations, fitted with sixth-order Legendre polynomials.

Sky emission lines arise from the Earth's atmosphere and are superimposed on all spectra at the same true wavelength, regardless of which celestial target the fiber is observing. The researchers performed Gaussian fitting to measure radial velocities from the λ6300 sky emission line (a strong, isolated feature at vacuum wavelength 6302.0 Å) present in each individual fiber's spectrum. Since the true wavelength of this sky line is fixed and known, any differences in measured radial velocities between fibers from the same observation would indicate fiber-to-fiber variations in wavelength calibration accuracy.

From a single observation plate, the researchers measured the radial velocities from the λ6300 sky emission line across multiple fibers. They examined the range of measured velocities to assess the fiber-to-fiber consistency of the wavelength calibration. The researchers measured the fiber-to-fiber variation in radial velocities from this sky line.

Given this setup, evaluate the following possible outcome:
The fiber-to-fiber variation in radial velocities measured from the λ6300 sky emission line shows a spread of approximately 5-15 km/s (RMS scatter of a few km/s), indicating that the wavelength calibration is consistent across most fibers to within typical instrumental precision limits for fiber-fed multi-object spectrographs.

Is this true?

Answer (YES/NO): NO